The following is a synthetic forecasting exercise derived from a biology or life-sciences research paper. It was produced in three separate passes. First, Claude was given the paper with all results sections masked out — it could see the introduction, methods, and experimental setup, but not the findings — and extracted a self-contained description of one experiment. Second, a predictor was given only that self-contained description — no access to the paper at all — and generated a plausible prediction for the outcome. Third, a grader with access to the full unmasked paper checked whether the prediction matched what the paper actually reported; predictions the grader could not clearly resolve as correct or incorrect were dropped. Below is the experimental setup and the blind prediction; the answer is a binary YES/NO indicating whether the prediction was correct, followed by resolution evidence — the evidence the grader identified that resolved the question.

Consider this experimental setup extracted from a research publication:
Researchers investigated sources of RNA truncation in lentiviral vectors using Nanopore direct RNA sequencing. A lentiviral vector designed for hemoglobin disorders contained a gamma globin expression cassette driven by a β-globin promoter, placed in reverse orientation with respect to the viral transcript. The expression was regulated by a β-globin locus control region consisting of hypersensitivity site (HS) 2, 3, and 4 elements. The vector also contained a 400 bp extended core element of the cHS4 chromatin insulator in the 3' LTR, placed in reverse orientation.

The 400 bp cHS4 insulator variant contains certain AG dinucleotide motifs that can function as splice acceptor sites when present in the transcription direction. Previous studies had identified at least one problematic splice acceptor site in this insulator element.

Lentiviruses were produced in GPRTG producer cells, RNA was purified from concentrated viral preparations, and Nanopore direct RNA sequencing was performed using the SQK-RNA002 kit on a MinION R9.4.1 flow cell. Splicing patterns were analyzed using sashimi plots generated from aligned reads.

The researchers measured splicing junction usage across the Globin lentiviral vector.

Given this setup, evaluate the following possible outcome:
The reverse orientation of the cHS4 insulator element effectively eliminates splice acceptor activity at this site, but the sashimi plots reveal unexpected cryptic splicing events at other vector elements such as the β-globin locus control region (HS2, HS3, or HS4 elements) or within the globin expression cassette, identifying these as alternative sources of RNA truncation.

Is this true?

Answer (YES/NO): NO